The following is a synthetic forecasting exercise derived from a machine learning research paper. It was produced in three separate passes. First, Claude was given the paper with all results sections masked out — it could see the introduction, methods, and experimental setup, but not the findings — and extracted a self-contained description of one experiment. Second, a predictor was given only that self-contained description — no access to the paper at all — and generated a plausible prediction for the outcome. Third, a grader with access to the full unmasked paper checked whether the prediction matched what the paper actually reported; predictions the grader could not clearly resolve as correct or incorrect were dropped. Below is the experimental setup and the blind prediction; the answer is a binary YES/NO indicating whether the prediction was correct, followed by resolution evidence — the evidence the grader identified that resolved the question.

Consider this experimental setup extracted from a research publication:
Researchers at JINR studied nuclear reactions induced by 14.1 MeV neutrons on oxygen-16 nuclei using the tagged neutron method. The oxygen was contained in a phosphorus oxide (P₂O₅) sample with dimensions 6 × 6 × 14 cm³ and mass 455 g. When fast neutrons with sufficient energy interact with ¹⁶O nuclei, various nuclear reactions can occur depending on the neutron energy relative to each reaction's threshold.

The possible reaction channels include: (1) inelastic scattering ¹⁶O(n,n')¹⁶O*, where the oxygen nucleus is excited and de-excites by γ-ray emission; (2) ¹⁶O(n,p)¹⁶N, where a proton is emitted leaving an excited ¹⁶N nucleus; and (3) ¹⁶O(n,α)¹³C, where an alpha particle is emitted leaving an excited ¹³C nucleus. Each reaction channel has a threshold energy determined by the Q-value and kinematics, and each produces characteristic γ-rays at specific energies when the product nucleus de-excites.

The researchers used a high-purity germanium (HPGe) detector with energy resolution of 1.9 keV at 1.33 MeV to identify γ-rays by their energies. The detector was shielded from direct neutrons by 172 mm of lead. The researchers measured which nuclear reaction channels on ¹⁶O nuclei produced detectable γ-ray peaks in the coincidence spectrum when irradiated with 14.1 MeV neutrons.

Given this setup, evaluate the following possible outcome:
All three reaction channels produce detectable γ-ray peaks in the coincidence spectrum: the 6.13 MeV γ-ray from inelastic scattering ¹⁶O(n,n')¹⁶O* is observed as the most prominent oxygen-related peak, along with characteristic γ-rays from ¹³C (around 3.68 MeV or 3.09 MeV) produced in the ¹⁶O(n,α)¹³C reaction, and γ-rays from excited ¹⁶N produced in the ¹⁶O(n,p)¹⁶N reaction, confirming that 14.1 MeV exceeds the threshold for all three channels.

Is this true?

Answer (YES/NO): YES